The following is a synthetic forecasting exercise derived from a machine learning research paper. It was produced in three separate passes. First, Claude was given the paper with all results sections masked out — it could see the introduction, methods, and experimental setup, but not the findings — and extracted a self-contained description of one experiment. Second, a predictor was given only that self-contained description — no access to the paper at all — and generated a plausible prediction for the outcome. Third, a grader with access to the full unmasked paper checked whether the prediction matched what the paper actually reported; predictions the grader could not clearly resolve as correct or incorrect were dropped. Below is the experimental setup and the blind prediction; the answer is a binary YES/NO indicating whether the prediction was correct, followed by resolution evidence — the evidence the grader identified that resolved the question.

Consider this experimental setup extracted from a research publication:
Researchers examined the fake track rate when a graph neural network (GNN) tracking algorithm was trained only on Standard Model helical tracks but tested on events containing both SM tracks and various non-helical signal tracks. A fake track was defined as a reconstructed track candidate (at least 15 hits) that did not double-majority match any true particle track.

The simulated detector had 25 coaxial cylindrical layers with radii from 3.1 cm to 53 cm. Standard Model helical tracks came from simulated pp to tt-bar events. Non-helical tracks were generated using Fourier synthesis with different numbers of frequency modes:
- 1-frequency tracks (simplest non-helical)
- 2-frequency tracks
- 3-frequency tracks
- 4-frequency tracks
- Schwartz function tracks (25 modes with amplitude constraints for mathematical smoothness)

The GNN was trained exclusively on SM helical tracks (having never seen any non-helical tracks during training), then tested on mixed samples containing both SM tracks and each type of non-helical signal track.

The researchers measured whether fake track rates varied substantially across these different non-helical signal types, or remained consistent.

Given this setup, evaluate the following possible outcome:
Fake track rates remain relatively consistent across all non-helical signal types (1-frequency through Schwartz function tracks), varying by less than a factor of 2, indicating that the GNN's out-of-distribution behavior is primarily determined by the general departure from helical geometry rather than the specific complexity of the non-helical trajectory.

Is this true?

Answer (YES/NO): NO